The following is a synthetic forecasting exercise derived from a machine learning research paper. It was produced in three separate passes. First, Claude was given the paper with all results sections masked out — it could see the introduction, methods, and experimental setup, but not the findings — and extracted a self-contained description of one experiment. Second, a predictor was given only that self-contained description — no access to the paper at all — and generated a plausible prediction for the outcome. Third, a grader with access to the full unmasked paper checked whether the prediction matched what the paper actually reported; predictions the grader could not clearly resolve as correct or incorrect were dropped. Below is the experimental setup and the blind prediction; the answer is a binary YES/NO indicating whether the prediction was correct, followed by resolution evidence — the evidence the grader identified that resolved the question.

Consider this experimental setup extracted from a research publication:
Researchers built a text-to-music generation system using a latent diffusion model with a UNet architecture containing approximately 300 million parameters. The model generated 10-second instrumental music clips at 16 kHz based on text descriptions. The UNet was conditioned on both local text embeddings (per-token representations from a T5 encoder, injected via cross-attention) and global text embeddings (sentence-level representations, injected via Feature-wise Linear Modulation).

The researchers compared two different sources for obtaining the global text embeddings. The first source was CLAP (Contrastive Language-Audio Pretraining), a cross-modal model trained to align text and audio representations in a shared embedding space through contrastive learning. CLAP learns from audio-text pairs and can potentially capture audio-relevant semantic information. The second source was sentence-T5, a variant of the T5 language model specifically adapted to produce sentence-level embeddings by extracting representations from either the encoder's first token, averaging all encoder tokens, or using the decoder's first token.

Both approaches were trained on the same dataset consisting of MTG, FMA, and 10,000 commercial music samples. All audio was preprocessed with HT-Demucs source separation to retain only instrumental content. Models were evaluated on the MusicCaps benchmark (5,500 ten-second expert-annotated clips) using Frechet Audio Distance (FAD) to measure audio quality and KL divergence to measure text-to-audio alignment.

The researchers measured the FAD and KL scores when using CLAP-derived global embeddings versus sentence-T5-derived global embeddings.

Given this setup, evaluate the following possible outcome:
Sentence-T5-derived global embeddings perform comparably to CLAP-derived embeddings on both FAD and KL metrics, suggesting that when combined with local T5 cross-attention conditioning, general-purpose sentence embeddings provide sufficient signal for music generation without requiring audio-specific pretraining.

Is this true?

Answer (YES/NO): NO